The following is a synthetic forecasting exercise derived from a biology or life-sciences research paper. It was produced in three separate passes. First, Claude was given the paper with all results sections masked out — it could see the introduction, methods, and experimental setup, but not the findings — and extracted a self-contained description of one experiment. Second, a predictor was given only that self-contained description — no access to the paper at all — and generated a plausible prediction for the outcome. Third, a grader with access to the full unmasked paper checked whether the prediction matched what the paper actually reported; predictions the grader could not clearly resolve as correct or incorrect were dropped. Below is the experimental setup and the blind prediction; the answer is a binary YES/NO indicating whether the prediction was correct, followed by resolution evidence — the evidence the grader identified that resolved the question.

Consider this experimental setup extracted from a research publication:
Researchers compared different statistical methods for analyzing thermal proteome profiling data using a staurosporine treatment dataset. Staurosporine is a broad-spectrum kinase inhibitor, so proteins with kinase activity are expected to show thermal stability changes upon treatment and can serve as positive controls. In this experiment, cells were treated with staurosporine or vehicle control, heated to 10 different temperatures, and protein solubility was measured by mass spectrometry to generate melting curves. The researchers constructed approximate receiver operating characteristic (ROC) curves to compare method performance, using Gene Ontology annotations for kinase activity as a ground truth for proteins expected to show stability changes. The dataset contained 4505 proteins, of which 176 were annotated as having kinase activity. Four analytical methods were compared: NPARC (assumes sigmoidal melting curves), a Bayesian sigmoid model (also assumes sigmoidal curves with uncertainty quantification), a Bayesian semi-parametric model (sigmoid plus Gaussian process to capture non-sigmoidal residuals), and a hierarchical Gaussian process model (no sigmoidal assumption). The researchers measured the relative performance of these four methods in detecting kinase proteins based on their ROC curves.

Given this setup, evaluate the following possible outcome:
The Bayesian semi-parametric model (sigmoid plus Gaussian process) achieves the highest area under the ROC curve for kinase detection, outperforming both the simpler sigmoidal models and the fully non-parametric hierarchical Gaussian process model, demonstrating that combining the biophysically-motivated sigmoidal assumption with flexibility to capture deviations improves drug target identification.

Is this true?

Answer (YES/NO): NO